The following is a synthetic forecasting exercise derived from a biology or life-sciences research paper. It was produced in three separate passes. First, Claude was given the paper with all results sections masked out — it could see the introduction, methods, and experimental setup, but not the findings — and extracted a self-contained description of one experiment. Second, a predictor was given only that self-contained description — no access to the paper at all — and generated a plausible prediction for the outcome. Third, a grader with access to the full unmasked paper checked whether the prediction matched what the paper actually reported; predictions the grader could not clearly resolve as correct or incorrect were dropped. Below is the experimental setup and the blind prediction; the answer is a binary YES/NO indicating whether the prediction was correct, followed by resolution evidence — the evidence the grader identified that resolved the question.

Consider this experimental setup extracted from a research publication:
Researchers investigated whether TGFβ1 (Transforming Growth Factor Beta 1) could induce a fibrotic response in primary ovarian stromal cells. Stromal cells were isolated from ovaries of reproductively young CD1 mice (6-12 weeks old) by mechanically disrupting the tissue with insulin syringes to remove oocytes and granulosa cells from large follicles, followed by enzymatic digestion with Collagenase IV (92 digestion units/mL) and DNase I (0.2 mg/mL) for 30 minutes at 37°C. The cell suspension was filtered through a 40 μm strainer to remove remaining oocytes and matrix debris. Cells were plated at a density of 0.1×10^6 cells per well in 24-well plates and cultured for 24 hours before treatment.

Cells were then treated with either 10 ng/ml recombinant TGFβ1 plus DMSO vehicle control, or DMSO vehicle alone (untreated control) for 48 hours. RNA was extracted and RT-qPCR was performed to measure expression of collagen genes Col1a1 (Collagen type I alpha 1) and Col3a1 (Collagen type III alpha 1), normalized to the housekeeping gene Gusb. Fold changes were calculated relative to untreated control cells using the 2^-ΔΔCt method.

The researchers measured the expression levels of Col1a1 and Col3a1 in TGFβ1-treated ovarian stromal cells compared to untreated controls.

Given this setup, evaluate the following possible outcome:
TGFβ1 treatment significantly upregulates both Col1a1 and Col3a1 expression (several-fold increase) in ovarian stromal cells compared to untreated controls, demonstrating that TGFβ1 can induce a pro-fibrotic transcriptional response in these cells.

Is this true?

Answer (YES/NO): NO